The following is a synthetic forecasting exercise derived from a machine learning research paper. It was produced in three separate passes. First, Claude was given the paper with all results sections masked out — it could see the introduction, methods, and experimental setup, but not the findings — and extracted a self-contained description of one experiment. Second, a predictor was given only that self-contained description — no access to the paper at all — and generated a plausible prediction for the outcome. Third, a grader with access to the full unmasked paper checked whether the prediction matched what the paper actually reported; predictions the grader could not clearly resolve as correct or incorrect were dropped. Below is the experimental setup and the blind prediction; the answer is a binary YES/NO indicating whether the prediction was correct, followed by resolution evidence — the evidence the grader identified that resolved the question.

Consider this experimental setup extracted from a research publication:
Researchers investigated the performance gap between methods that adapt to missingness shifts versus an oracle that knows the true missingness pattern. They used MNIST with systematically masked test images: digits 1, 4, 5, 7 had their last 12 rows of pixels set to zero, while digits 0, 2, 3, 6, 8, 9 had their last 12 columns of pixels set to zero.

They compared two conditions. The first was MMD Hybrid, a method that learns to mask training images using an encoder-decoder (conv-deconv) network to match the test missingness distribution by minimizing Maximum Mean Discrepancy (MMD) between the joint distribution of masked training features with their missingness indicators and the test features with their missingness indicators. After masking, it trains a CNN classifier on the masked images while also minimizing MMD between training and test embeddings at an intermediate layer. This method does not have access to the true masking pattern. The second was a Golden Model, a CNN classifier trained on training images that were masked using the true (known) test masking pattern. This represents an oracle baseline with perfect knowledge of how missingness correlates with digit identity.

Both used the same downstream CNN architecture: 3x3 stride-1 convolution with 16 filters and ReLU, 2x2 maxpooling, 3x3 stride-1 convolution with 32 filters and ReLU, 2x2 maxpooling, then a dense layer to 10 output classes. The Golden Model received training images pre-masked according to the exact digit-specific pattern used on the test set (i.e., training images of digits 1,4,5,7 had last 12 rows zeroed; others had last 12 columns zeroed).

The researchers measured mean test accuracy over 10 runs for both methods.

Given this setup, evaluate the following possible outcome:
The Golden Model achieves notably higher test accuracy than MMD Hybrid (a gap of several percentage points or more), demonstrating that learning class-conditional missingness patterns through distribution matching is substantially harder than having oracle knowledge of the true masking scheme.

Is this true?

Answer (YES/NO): NO